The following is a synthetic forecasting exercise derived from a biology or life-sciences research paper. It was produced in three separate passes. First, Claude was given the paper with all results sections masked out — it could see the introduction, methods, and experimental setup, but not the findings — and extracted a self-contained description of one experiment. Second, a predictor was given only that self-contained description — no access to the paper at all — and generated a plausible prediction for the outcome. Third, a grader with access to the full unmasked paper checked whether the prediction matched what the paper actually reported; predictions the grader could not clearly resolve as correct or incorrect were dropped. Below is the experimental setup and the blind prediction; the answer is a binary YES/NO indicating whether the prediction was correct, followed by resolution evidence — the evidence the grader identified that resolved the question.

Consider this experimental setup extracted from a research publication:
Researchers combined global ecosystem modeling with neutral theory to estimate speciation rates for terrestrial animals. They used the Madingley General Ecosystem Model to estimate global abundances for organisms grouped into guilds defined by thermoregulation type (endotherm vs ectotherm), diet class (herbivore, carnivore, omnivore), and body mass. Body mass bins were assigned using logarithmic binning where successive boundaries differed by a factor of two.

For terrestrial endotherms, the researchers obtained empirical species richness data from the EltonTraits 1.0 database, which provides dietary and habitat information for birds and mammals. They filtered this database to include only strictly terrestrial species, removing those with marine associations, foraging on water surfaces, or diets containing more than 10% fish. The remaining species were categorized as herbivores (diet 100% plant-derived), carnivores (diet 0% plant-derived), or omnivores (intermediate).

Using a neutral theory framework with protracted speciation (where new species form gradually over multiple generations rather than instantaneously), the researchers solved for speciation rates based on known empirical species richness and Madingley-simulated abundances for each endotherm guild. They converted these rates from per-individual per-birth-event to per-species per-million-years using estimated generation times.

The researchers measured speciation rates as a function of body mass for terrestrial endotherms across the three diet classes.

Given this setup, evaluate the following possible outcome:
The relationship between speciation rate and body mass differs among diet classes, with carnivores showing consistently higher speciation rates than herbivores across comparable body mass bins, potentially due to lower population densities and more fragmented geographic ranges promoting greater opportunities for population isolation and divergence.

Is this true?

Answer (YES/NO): NO